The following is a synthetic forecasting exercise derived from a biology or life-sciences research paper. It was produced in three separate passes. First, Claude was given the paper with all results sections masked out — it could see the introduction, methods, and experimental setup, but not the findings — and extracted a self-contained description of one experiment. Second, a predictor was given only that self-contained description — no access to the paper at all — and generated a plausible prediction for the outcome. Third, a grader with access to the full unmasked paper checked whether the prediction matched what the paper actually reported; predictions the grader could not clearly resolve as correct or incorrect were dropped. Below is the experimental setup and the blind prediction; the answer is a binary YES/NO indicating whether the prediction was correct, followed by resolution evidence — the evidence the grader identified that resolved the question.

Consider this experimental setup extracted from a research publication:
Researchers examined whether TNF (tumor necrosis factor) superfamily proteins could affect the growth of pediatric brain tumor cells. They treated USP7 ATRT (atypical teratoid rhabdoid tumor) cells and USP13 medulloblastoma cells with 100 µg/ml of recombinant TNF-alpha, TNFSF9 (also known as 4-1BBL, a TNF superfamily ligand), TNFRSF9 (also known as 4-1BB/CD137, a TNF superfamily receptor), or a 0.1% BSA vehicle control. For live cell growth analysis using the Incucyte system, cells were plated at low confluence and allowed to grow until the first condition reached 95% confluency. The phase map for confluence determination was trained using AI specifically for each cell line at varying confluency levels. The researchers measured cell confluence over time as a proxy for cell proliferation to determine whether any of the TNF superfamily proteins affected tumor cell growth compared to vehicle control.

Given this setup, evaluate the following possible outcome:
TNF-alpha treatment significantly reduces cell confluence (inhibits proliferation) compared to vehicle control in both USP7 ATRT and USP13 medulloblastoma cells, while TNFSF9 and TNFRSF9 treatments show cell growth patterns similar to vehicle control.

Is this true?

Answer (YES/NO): NO